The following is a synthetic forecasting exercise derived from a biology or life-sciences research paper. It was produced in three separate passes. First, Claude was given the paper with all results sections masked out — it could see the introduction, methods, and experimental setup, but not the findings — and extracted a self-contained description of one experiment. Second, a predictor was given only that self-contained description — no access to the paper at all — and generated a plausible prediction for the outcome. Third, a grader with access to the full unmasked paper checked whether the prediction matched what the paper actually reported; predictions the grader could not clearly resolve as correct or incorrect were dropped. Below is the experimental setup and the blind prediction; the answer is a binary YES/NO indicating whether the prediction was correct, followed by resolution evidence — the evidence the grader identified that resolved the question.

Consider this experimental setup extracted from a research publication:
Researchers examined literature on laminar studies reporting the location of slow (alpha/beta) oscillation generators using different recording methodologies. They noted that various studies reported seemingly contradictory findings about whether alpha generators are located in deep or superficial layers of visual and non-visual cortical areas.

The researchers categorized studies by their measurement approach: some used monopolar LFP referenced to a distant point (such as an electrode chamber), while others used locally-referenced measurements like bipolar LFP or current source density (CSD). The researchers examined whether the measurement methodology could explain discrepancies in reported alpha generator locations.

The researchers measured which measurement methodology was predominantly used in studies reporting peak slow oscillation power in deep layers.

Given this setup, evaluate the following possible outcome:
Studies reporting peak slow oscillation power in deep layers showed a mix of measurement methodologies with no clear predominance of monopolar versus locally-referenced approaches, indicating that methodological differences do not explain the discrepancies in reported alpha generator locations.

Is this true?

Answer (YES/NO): NO